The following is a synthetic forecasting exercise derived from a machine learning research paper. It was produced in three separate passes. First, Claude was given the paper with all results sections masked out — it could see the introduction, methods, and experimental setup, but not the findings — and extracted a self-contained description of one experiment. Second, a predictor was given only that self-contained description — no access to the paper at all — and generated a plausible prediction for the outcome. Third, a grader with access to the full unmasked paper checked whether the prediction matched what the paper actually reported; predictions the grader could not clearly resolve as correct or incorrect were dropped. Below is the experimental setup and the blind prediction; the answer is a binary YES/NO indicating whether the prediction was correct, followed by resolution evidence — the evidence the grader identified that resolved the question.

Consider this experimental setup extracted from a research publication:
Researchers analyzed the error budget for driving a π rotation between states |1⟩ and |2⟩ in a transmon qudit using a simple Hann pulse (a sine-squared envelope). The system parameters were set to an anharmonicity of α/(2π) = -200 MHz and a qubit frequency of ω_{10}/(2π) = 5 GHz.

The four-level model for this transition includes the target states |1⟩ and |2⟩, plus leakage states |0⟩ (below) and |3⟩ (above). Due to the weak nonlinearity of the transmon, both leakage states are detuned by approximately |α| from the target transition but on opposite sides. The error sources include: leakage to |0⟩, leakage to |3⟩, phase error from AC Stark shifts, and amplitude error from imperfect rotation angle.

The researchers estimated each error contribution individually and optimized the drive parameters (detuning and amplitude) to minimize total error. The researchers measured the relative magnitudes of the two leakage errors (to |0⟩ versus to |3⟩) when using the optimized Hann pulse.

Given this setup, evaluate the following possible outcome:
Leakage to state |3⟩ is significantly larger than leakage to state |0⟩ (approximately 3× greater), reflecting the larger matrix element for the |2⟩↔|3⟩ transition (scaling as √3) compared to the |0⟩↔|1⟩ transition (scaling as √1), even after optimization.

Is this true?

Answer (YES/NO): NO